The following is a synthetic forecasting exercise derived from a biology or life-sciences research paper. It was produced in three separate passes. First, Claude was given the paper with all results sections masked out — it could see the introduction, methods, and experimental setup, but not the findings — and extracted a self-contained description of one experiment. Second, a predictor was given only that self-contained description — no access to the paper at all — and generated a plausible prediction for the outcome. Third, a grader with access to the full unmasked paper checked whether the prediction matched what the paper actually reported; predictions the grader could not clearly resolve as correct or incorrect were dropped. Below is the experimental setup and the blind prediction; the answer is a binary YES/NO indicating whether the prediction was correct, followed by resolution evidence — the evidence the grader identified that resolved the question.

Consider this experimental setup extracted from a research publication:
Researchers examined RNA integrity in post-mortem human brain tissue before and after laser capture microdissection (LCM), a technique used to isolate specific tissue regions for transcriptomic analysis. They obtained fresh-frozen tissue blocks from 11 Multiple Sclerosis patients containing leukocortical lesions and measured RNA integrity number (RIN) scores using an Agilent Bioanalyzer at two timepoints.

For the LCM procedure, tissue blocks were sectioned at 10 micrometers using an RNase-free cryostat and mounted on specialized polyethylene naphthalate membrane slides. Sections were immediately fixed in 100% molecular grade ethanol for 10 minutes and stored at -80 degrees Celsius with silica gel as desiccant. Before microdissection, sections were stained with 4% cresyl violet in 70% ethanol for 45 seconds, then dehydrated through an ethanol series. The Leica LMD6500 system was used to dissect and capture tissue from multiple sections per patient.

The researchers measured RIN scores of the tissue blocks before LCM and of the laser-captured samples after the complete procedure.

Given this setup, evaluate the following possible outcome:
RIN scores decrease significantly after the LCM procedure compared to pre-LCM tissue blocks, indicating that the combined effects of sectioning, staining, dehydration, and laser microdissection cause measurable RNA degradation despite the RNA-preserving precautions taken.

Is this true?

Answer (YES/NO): YES